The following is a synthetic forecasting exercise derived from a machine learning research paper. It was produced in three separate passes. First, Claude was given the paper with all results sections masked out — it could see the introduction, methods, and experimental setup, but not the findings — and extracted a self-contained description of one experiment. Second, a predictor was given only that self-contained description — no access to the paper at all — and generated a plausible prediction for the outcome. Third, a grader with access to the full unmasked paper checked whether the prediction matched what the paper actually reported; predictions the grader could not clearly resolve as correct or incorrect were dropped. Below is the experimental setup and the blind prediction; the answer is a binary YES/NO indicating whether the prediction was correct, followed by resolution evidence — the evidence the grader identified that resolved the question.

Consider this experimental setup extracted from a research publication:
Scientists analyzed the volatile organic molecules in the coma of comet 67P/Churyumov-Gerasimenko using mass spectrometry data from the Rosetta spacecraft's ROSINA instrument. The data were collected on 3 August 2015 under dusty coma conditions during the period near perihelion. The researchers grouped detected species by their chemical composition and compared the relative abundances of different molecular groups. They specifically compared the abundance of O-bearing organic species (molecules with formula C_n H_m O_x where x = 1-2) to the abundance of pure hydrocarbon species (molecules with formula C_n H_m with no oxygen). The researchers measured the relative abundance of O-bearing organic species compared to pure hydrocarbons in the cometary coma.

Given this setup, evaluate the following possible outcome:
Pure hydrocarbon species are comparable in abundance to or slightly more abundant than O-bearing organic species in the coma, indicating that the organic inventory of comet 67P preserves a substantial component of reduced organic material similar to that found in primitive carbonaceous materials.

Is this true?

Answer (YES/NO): NO